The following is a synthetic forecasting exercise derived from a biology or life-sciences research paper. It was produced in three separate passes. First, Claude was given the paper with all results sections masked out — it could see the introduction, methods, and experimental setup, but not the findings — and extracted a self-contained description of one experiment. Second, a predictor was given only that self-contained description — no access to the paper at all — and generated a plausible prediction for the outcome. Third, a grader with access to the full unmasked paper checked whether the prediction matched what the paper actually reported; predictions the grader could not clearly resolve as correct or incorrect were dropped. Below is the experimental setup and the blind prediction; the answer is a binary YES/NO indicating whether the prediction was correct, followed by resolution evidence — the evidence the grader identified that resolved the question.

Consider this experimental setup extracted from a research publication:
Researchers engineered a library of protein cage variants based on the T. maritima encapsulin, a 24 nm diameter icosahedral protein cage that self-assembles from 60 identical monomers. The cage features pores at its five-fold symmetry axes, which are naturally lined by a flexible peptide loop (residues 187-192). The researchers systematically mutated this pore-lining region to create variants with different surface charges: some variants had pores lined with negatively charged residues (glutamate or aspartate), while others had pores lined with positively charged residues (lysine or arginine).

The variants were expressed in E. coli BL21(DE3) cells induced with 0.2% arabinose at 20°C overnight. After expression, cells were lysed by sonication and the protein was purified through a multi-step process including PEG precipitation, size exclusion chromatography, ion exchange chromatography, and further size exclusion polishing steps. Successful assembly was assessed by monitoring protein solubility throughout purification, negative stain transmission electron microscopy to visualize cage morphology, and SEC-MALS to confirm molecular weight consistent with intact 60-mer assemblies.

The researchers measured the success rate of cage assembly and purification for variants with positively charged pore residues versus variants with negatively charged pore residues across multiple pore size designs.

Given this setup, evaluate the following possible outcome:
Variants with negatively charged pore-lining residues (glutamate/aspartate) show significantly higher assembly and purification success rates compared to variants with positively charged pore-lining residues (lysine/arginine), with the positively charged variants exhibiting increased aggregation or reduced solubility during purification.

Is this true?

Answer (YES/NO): YES